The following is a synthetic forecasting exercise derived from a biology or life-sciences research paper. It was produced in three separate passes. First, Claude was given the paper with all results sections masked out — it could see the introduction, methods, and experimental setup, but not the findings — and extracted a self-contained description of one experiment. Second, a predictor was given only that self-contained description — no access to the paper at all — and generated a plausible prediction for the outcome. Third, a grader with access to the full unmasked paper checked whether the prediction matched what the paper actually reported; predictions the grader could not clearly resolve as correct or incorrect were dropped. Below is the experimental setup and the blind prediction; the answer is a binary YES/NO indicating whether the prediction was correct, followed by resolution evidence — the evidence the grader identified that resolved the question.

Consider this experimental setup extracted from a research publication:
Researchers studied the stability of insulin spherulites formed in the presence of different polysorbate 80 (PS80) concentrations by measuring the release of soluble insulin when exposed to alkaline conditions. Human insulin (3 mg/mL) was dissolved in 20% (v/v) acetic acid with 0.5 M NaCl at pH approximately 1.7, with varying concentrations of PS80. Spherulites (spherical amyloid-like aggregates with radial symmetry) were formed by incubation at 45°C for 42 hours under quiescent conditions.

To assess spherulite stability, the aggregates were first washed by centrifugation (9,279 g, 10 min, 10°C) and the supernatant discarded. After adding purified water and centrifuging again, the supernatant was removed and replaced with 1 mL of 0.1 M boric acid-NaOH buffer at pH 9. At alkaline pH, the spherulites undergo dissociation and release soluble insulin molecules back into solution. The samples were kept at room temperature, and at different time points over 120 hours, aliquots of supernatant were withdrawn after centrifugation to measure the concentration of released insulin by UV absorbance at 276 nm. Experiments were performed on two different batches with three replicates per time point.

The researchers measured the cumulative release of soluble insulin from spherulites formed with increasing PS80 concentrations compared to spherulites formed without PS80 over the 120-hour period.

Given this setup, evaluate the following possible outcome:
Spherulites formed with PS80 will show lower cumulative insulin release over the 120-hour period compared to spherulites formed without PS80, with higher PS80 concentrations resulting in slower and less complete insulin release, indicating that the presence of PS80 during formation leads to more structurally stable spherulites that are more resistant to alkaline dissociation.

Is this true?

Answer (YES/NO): YES